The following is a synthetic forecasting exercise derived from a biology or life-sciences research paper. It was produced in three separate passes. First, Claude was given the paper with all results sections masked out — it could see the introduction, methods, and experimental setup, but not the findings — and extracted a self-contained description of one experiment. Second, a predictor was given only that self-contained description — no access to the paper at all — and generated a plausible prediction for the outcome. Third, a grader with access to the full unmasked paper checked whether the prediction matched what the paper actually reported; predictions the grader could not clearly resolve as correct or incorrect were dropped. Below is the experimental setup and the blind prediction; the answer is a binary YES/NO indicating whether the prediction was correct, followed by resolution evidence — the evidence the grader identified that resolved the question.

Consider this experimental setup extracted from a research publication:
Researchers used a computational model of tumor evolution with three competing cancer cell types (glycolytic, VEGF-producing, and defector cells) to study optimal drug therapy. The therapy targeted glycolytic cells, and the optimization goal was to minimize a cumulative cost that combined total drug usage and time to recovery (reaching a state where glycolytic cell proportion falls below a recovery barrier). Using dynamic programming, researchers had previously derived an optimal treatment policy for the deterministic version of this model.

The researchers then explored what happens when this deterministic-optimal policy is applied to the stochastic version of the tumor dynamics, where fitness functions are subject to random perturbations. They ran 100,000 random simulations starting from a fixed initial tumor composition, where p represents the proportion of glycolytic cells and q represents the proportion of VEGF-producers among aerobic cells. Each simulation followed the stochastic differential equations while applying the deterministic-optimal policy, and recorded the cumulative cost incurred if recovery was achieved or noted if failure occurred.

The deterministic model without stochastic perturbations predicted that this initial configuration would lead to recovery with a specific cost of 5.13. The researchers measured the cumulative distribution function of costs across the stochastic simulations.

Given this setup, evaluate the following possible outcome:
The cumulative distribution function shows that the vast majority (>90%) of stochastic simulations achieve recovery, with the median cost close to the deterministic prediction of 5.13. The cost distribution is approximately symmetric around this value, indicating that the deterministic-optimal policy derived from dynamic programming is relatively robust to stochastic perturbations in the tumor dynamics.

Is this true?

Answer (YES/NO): NO